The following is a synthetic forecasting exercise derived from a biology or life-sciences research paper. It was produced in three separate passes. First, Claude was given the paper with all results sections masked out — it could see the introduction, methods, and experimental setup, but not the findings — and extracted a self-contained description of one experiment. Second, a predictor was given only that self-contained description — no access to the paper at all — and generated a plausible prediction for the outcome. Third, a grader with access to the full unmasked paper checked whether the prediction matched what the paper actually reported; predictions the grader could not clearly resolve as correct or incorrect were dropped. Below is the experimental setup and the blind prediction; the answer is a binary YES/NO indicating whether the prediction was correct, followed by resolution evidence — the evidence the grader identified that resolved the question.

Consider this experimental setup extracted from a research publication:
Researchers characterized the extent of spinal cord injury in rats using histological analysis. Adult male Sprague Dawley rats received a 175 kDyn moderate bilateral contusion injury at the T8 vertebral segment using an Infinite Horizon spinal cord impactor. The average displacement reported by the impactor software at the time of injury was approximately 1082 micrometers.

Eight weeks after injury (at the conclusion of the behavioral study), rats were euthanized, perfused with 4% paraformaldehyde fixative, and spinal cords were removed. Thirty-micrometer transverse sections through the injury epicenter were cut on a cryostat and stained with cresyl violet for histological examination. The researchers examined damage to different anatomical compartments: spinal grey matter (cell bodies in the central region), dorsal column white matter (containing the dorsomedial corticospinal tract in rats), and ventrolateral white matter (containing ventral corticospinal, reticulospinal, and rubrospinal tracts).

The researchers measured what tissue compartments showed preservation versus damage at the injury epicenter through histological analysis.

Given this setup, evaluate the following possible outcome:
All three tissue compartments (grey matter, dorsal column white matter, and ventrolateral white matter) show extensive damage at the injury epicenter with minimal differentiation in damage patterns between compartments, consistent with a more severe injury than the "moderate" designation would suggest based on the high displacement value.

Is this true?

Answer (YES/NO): NO